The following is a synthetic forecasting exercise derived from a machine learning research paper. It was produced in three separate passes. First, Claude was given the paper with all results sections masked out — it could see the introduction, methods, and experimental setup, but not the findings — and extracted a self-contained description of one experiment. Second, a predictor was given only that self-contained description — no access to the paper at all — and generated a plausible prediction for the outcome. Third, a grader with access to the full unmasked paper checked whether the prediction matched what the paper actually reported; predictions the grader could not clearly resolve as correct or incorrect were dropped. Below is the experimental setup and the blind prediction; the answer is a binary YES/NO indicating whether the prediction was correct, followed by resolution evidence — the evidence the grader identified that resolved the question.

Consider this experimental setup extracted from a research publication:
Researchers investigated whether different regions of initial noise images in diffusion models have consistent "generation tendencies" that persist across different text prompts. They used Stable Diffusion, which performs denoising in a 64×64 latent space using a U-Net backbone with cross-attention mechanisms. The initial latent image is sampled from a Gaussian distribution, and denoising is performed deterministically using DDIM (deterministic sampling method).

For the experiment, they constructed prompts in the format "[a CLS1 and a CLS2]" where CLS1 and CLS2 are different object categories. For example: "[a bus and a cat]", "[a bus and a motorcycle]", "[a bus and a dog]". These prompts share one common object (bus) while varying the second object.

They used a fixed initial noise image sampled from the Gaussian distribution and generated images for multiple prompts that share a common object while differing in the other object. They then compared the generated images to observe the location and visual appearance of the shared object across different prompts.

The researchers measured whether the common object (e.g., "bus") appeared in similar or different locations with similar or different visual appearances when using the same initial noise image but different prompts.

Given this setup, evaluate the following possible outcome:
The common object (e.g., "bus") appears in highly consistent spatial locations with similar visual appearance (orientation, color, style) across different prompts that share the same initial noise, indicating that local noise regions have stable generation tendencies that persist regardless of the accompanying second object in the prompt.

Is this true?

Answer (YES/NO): YES